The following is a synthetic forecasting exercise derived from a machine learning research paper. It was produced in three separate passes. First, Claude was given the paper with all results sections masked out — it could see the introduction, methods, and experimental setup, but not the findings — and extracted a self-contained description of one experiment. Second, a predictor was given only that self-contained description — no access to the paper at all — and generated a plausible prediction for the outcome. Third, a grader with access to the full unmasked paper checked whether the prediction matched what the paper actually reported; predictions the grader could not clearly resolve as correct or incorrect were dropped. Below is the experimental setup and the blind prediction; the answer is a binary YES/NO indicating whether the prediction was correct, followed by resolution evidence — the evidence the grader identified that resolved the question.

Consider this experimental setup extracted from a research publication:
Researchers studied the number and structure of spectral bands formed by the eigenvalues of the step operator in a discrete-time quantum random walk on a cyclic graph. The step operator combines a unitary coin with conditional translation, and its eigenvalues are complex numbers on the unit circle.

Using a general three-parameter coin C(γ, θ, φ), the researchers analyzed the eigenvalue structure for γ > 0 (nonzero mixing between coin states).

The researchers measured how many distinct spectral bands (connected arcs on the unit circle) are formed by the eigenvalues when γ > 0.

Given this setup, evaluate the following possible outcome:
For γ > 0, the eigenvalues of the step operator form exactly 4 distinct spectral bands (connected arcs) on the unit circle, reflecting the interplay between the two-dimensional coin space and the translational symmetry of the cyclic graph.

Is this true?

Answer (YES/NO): NO